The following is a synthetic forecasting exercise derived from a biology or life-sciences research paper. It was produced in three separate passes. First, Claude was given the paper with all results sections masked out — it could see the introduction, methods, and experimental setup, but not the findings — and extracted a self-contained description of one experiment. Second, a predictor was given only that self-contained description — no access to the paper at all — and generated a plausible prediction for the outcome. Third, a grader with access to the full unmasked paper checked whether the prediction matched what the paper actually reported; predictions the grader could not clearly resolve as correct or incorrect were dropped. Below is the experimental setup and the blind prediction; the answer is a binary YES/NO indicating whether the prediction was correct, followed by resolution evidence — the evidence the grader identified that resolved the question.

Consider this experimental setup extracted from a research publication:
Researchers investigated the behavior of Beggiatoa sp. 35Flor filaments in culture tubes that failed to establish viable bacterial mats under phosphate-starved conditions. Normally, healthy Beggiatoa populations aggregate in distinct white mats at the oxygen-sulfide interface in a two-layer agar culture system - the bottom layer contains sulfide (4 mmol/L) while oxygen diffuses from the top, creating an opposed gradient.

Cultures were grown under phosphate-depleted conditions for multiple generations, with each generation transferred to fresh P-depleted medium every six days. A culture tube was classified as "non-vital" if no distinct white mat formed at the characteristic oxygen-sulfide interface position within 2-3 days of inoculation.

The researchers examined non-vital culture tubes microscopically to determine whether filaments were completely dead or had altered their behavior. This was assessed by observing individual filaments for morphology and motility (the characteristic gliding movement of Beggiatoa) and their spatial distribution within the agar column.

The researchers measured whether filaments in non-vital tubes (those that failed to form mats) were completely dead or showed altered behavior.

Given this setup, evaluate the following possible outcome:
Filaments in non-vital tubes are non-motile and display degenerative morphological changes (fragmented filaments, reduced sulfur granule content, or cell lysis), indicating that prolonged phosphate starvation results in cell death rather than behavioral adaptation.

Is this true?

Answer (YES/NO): NO